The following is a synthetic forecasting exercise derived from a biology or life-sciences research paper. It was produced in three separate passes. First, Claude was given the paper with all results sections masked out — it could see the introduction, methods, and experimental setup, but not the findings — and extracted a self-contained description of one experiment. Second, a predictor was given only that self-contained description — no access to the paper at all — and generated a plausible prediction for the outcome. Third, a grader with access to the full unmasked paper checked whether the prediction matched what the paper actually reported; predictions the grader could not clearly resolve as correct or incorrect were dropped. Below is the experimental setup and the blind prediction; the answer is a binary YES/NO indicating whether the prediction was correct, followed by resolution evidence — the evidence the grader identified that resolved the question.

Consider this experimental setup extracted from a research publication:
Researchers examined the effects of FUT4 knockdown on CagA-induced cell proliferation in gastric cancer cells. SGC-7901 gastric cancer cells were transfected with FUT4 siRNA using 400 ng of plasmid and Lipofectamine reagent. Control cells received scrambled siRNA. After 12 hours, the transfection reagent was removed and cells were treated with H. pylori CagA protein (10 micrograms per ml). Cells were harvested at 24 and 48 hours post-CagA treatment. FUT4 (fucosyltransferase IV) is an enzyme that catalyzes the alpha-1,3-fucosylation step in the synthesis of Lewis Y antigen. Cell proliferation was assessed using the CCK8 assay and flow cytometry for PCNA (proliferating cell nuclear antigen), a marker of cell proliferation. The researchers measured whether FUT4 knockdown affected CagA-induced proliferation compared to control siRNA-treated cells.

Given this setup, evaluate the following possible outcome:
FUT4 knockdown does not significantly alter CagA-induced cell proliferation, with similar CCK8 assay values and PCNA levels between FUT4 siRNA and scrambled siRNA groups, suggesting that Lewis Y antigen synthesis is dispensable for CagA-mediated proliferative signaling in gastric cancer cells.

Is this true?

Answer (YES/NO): NO